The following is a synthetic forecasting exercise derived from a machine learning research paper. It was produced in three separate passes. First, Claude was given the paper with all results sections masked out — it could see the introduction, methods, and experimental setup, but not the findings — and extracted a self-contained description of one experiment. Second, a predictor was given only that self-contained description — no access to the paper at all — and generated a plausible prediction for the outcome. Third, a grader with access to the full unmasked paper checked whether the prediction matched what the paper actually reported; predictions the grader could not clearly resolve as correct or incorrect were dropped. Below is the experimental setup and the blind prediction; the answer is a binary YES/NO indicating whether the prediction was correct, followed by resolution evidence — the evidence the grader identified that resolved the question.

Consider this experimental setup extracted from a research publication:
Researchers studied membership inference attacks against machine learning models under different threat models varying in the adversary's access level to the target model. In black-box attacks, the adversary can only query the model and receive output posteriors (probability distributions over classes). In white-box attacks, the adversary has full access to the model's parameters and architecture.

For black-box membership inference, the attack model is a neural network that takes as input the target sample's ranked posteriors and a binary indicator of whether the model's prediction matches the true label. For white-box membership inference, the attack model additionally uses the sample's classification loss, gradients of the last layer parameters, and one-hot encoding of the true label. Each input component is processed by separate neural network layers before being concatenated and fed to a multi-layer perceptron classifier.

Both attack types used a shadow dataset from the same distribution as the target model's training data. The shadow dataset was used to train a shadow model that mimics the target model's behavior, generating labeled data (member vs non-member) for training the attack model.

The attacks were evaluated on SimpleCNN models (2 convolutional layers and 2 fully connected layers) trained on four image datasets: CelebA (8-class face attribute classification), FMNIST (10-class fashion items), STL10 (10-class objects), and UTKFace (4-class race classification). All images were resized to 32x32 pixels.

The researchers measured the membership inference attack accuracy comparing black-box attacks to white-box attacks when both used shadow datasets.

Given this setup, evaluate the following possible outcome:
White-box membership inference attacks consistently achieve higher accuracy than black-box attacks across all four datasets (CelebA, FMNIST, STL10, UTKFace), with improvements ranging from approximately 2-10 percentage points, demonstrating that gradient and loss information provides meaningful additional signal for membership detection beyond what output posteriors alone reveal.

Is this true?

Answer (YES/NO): YES